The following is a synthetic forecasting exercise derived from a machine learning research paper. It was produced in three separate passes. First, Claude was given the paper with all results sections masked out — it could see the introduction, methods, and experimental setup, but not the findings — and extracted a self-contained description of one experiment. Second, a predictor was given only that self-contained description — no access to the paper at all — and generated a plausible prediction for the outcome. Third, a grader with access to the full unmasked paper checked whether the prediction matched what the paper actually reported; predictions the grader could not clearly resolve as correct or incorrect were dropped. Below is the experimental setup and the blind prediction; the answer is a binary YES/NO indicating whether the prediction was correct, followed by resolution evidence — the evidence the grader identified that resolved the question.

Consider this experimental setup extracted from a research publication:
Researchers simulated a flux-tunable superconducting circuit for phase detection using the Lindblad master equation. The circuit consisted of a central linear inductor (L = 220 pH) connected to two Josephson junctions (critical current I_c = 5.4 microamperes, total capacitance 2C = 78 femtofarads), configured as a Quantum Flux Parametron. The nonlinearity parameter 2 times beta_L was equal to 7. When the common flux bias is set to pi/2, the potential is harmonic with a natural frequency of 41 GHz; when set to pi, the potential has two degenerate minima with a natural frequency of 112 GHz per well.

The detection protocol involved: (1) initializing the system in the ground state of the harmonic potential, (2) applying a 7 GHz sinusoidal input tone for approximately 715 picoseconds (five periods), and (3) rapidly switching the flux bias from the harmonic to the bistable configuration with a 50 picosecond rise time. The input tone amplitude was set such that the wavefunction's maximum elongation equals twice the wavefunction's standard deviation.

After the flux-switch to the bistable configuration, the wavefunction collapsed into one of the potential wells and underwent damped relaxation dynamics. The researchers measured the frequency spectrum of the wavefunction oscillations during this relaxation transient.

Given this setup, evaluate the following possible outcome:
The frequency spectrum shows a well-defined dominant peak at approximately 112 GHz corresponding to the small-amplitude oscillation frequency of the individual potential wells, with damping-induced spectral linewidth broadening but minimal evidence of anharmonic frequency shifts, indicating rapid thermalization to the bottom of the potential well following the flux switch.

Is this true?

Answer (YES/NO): NO